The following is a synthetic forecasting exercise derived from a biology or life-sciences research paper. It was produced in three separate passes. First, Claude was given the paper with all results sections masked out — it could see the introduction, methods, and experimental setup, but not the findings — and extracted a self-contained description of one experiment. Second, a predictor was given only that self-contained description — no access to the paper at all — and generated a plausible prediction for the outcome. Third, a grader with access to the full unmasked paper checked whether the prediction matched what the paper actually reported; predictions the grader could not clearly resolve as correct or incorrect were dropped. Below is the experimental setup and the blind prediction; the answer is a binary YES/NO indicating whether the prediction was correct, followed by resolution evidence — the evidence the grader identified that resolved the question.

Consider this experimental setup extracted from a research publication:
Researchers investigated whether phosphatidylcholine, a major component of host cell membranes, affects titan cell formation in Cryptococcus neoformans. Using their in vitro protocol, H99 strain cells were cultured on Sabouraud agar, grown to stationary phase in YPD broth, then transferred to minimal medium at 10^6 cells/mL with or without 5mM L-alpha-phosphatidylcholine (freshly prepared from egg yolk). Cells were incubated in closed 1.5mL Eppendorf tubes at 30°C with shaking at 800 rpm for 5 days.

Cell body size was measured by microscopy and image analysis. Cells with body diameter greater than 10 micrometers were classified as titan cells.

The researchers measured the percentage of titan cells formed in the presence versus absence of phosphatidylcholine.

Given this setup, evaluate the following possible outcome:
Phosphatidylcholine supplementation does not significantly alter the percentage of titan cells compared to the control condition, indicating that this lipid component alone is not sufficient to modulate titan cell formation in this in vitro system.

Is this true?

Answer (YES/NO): NO